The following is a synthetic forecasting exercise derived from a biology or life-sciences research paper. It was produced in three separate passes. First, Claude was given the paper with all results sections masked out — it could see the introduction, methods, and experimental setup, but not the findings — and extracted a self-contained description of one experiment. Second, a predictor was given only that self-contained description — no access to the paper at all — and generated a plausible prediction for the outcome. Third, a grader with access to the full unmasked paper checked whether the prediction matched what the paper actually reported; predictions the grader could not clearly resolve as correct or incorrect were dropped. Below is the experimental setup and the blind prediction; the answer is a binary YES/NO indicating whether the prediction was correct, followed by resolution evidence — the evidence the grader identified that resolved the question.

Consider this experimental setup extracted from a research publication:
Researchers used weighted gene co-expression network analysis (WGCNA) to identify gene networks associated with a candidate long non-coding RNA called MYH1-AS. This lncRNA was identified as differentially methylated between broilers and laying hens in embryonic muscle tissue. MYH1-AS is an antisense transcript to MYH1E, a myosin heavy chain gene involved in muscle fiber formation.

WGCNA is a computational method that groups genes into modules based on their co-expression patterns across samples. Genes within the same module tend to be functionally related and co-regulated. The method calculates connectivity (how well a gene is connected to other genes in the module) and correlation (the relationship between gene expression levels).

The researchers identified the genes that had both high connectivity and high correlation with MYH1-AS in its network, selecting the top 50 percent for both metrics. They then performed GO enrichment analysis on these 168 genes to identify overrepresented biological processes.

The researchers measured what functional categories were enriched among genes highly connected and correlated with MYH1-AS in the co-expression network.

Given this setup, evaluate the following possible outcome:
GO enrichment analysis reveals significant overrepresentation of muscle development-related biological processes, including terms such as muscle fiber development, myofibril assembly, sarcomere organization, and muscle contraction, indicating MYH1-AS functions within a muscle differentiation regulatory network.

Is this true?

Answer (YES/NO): YES